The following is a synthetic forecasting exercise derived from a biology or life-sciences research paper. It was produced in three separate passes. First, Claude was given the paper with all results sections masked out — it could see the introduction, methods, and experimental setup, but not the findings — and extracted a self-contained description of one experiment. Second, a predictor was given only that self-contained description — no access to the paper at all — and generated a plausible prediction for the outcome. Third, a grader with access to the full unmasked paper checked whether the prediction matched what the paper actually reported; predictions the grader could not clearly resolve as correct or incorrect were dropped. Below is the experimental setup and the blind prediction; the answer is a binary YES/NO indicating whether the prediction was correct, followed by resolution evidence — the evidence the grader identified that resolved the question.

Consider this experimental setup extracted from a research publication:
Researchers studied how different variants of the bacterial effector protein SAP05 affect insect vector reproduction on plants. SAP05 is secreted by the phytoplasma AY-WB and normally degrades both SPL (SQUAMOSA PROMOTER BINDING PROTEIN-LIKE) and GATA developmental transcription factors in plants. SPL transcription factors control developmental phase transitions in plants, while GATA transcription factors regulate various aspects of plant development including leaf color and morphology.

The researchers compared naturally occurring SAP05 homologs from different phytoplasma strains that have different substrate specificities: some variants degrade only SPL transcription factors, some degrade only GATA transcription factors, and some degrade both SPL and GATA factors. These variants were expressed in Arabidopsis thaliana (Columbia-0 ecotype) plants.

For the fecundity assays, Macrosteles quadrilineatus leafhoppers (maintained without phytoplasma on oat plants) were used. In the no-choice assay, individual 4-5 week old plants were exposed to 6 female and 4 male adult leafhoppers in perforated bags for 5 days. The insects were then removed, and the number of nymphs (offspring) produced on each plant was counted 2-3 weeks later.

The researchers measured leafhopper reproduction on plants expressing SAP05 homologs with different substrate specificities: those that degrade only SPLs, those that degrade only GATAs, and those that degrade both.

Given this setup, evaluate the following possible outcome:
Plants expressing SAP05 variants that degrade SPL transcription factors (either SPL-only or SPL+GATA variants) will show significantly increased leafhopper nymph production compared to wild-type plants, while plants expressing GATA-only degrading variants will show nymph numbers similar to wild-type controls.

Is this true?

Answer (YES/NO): YES